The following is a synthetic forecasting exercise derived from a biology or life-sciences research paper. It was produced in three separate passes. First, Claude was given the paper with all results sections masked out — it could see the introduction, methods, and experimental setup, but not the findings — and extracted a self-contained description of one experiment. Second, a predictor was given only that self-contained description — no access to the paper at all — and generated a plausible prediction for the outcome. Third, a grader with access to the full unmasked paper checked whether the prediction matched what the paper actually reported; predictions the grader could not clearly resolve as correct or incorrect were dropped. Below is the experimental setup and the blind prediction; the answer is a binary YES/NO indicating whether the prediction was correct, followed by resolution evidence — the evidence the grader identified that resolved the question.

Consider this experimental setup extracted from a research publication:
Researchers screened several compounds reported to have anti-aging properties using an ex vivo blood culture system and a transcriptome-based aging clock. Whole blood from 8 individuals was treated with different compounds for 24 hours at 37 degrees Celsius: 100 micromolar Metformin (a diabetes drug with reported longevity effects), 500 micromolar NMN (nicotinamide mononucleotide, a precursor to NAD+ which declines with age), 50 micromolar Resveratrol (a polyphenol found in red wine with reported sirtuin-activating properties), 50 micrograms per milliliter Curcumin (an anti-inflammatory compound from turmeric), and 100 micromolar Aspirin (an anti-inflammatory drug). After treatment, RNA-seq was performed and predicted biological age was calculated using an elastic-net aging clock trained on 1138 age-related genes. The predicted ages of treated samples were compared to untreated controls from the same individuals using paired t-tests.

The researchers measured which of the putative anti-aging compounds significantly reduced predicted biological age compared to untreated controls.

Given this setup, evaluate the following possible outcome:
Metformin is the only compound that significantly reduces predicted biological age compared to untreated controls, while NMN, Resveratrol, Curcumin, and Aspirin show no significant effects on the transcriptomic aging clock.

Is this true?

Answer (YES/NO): NO